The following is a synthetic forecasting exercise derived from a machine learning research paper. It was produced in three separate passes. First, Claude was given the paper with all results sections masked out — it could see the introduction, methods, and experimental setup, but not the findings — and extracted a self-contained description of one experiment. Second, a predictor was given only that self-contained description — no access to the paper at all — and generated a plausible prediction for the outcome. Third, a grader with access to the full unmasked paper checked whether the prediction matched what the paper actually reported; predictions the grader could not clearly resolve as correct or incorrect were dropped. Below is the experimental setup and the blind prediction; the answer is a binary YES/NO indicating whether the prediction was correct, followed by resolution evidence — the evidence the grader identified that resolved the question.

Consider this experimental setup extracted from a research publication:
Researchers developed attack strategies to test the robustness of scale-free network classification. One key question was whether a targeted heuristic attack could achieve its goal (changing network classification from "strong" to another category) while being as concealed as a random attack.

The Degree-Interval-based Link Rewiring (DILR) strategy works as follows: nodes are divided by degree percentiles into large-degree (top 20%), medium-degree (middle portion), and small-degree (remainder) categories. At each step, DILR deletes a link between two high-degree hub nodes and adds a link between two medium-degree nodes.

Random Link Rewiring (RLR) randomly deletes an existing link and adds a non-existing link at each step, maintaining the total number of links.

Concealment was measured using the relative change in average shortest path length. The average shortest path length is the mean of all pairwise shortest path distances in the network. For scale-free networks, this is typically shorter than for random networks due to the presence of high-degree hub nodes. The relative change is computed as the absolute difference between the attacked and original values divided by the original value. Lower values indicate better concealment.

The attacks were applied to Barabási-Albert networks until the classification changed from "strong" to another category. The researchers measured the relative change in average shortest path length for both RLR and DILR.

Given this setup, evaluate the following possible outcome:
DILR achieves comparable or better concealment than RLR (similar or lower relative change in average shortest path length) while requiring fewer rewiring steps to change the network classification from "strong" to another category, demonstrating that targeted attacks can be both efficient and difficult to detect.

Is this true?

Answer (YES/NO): NO